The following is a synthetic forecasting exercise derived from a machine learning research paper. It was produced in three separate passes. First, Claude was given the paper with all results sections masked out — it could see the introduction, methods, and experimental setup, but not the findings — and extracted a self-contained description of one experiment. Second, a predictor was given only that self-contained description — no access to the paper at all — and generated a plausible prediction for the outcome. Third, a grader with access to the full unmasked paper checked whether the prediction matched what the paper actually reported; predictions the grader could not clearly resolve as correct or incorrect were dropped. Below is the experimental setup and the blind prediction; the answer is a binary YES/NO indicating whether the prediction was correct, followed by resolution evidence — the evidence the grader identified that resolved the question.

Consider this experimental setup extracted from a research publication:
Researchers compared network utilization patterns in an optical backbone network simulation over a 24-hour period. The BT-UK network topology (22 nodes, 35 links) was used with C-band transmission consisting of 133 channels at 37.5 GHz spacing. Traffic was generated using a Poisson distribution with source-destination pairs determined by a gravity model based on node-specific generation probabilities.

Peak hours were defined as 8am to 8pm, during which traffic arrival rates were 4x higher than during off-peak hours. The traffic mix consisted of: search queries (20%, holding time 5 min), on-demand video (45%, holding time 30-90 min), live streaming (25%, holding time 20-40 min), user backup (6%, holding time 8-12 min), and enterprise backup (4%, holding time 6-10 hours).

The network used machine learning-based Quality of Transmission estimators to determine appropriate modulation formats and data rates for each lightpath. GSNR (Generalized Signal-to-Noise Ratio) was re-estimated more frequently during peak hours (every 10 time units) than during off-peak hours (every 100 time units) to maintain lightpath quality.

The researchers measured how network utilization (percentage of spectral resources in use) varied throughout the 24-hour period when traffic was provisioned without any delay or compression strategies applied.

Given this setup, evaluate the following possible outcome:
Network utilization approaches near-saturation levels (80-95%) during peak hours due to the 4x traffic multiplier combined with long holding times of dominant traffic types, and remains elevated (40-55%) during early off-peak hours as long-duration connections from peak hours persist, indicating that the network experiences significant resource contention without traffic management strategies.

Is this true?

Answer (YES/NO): NO